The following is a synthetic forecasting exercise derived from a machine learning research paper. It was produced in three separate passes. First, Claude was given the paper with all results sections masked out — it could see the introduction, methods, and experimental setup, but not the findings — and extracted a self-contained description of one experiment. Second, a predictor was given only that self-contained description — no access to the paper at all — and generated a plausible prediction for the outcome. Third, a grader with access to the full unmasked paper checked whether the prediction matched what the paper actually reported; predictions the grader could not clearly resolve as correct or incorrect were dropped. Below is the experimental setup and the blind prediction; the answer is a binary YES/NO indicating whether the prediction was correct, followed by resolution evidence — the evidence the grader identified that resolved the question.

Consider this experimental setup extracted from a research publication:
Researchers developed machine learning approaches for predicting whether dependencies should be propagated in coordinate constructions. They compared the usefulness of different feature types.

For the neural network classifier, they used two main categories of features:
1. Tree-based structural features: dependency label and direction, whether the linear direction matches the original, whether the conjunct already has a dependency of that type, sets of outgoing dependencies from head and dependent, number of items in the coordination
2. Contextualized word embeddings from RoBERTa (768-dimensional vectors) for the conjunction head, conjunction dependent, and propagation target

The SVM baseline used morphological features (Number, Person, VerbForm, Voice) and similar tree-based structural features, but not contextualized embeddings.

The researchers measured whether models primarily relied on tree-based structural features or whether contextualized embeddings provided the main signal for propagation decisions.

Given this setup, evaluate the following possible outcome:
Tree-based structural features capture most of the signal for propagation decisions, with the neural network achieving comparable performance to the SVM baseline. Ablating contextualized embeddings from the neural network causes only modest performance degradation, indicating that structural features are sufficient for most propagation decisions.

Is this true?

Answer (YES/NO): YES